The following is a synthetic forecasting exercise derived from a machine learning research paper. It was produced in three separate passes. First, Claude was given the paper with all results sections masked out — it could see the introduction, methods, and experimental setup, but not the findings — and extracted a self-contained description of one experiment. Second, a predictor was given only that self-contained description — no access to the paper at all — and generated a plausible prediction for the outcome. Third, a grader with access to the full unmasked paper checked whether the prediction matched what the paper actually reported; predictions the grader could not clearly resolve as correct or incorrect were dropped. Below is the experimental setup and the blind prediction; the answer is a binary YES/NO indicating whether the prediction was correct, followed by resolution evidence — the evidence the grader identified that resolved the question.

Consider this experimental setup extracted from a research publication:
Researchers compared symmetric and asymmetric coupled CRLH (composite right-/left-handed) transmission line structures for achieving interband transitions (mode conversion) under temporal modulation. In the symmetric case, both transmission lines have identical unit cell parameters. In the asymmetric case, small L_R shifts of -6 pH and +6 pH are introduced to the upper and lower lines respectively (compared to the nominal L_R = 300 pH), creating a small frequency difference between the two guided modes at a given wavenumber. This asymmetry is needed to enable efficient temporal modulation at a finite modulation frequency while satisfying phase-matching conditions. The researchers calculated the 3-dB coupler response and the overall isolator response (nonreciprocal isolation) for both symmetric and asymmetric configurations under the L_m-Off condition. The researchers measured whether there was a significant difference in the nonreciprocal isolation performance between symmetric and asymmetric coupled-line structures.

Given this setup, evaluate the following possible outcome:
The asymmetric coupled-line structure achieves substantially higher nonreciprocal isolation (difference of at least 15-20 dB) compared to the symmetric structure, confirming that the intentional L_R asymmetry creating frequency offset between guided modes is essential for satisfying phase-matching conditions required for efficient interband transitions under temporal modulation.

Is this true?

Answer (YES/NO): NO